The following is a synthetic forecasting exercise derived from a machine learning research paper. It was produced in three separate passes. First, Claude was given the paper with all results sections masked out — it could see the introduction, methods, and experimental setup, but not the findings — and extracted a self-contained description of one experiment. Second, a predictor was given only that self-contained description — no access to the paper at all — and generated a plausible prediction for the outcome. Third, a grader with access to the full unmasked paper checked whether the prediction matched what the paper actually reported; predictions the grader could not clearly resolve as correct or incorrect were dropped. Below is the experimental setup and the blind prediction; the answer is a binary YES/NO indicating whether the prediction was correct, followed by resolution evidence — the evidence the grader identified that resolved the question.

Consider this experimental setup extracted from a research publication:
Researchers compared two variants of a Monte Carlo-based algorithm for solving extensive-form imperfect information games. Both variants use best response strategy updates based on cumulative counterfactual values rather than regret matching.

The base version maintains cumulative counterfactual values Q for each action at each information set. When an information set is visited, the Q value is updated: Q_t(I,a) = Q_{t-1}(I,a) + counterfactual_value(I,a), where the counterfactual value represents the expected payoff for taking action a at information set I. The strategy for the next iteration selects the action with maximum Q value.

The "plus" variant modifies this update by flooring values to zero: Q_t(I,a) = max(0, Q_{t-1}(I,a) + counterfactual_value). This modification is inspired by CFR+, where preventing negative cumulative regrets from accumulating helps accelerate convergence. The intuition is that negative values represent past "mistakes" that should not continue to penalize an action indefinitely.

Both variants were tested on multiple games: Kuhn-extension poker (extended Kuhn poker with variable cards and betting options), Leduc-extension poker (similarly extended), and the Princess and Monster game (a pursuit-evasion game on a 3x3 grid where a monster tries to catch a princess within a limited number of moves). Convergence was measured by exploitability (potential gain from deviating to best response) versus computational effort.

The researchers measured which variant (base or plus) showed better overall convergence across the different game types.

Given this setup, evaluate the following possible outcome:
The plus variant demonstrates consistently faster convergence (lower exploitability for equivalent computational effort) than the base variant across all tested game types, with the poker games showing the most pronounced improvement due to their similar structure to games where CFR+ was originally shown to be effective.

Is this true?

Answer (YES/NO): NO